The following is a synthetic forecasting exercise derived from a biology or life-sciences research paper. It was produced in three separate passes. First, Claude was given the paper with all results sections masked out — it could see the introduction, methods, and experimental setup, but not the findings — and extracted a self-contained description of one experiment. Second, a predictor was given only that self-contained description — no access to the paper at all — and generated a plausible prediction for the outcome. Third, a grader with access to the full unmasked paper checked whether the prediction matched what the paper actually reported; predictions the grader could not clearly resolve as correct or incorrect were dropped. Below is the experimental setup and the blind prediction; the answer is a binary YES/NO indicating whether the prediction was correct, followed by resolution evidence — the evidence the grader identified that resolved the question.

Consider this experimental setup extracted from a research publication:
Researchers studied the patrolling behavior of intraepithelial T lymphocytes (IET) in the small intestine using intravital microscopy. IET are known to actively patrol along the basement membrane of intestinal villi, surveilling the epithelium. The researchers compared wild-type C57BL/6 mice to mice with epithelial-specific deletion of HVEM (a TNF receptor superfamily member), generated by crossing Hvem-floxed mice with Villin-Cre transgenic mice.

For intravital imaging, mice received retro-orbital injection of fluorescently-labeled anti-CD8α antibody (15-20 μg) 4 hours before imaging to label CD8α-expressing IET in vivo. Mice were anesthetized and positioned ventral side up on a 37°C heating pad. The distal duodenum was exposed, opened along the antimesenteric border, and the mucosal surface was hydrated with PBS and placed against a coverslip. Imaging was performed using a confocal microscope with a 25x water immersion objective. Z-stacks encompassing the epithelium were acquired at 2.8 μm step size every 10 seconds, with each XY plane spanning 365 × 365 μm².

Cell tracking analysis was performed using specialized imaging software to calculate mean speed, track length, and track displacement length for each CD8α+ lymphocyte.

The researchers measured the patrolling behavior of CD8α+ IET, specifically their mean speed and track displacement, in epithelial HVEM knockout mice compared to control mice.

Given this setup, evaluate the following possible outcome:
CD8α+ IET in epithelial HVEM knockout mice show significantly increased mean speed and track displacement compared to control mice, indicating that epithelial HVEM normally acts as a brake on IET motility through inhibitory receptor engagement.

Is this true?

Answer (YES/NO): NO